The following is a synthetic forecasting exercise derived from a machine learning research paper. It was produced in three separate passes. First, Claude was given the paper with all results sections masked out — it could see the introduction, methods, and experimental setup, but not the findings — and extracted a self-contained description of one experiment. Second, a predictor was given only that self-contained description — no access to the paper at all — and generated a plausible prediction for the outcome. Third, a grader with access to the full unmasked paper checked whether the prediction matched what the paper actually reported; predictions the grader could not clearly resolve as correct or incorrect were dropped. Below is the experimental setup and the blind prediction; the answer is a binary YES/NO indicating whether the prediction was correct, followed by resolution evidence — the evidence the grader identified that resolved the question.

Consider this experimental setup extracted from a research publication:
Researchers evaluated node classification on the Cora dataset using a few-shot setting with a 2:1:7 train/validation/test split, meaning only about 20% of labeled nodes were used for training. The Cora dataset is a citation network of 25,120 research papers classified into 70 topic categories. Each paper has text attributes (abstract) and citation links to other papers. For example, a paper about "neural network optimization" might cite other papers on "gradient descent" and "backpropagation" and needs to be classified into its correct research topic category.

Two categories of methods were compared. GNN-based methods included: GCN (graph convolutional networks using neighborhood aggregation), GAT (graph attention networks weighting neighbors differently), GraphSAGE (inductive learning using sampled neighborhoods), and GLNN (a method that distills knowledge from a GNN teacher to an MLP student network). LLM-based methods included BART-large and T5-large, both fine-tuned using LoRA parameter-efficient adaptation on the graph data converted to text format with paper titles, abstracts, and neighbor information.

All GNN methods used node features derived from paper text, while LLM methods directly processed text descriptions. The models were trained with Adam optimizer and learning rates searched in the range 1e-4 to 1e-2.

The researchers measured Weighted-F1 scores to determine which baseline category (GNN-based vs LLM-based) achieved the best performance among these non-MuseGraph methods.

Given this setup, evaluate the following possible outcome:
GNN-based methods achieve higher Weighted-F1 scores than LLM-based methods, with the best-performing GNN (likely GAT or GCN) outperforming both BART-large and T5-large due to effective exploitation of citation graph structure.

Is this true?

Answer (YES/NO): NO